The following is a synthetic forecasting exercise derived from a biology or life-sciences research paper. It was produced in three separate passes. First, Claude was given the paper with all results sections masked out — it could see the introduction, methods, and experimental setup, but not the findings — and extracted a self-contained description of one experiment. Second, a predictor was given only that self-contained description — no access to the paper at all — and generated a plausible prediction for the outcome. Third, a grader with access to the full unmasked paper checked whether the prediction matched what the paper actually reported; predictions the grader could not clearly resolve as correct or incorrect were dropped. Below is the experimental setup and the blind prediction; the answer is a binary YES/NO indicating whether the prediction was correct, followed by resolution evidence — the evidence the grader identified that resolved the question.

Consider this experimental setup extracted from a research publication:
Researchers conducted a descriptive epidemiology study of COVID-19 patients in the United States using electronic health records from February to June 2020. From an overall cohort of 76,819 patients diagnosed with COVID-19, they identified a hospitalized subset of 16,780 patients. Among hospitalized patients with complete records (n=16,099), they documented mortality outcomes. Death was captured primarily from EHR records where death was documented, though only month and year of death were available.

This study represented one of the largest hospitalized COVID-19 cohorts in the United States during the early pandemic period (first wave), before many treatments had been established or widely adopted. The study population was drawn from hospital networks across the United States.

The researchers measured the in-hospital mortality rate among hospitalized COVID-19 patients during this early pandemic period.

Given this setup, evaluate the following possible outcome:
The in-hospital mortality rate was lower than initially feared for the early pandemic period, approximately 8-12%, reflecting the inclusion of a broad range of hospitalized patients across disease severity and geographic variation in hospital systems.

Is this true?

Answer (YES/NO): NO